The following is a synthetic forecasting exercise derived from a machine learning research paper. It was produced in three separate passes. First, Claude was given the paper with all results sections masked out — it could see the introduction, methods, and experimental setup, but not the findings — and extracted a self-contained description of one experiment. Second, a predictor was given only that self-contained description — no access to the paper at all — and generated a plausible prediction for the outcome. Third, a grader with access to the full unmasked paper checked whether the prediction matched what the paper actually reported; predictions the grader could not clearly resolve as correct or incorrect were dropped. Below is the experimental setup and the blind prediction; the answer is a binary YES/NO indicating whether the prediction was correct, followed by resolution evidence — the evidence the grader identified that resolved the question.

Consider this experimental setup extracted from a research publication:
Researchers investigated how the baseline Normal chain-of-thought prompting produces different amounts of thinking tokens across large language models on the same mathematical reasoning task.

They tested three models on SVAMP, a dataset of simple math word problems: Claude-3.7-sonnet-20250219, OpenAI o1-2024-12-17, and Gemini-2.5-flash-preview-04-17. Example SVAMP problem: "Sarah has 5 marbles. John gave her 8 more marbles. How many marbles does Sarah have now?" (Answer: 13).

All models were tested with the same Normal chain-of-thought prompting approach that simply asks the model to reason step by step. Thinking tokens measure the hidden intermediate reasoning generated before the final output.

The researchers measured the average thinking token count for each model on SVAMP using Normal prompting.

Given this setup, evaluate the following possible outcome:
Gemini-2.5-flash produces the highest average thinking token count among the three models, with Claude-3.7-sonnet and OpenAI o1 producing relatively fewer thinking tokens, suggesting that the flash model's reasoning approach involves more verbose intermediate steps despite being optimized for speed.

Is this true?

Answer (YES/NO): YES